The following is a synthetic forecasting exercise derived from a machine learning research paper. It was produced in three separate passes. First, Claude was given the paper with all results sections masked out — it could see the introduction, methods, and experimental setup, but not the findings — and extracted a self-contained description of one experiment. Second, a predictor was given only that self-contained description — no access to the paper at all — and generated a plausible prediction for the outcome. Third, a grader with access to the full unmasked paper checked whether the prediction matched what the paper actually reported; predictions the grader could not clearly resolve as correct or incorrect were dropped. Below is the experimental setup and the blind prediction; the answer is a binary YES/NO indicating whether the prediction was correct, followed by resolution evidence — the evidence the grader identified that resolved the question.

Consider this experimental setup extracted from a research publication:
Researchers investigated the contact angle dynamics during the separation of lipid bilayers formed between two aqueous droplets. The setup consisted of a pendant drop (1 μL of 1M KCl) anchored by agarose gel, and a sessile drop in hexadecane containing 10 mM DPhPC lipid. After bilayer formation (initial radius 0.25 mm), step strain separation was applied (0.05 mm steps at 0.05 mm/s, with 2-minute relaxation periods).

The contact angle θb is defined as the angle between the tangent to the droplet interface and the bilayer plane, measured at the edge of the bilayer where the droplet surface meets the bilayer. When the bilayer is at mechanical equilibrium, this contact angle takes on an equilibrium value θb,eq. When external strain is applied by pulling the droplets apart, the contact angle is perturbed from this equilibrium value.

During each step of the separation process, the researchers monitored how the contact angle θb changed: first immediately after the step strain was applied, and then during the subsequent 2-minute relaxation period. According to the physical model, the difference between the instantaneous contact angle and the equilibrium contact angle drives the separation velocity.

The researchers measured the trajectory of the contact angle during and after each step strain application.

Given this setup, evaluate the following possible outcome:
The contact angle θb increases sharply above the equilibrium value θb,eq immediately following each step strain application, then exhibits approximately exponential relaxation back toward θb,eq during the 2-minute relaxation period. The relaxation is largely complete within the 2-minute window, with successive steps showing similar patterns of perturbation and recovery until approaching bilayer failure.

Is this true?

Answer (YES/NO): NO